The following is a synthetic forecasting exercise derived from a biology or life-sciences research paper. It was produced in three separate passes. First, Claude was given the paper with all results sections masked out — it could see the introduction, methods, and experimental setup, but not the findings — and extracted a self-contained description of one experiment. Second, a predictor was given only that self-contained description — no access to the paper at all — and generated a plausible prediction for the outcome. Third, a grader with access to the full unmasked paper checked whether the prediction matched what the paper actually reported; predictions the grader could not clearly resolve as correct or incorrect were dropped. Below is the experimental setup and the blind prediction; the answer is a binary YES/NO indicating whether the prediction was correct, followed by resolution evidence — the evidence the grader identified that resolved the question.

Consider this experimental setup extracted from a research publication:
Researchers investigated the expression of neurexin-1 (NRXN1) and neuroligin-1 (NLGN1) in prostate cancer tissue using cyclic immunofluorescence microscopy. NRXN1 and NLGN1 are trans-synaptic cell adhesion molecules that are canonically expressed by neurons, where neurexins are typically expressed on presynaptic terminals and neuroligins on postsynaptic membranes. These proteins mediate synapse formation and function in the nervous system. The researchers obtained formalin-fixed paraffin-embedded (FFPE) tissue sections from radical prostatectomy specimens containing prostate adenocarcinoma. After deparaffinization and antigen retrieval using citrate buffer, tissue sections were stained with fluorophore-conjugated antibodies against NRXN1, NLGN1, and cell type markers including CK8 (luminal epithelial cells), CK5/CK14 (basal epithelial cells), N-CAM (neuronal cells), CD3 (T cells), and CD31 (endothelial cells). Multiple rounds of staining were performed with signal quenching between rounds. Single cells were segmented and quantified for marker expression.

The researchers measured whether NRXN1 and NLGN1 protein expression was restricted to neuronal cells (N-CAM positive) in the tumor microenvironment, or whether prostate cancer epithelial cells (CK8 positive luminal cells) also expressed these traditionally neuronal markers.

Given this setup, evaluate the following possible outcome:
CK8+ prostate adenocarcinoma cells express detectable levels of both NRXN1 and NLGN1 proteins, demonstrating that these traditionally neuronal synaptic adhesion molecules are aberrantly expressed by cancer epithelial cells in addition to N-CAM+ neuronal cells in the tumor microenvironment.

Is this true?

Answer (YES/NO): YES